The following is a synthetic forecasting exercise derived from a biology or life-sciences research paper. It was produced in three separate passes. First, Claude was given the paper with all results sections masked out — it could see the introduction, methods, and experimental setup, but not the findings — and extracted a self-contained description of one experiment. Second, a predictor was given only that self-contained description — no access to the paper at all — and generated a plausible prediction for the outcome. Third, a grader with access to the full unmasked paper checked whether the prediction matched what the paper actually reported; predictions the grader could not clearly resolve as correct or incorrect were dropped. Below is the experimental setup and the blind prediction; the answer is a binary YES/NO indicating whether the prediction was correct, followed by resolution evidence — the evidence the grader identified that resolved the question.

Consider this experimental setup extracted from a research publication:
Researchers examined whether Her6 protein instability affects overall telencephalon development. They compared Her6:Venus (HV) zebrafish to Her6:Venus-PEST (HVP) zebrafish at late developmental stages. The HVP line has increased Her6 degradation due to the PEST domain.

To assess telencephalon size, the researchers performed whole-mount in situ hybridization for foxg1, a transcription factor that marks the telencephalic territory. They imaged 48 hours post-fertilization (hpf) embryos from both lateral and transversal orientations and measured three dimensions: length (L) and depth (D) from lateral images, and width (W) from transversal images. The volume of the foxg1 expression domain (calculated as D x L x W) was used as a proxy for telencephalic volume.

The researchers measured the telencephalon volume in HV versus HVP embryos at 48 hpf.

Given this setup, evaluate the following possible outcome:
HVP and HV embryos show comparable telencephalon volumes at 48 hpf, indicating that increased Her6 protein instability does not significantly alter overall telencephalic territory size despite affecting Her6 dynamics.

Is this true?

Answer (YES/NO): YES